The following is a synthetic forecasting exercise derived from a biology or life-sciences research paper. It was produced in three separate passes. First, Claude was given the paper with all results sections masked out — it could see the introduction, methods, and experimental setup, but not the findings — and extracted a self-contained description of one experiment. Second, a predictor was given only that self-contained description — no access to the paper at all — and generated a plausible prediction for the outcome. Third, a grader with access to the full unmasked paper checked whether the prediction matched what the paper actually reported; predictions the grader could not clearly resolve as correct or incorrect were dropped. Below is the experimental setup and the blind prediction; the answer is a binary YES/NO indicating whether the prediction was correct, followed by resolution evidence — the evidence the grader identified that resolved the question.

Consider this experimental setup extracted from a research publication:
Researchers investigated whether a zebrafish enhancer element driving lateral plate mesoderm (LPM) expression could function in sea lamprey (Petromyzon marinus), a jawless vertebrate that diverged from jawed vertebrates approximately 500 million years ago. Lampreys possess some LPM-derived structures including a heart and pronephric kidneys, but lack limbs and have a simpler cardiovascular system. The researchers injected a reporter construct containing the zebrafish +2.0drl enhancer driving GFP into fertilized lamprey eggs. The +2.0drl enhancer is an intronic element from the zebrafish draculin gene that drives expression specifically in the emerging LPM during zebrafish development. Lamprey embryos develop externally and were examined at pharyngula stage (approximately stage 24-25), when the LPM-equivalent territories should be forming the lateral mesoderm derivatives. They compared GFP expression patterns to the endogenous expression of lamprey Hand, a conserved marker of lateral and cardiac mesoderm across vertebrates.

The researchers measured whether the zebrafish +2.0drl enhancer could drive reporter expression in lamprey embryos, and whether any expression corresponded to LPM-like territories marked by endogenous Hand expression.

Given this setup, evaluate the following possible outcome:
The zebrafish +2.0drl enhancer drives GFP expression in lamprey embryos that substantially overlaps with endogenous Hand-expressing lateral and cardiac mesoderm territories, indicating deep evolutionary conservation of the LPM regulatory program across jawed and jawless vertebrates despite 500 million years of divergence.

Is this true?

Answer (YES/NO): YES